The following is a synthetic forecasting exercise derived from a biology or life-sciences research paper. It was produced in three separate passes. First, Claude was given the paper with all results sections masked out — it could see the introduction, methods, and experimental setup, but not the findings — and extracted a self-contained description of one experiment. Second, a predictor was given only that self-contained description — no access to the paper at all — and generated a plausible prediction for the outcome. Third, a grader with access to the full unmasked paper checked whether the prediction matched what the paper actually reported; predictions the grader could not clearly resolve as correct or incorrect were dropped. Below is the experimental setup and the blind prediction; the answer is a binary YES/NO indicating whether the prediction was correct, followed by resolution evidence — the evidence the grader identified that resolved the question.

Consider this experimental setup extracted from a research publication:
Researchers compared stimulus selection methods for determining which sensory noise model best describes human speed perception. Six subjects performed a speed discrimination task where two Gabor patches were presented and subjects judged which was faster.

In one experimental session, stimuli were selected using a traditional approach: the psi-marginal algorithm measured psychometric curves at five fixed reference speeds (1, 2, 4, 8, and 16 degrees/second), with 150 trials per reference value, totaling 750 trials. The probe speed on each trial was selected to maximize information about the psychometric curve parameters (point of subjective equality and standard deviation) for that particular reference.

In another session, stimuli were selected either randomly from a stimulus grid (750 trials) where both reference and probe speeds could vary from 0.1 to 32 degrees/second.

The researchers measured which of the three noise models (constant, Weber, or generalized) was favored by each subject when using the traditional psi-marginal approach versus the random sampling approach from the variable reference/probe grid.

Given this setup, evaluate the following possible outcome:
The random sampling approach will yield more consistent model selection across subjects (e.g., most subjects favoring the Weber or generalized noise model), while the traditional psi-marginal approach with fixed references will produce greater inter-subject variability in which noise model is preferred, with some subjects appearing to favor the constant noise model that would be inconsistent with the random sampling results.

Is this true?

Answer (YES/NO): NO